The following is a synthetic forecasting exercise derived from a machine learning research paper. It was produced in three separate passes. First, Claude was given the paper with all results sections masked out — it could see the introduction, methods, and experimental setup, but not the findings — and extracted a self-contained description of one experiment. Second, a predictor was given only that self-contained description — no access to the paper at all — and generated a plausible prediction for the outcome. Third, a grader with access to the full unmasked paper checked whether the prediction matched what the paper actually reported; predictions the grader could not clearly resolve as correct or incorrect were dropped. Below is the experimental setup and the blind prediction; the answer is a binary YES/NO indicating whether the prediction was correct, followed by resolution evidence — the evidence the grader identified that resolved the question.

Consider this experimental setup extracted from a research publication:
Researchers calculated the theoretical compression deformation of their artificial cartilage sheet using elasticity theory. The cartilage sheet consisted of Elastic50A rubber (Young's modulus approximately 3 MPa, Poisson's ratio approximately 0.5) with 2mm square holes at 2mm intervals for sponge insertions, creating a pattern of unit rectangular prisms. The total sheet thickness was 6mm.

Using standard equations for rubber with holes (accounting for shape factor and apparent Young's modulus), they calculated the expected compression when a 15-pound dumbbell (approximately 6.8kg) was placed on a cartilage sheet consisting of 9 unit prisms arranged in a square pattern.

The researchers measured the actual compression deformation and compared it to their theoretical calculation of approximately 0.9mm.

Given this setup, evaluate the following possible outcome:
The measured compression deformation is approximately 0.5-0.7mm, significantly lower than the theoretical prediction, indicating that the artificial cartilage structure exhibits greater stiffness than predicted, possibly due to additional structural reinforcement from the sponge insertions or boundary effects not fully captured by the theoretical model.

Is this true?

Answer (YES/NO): NO